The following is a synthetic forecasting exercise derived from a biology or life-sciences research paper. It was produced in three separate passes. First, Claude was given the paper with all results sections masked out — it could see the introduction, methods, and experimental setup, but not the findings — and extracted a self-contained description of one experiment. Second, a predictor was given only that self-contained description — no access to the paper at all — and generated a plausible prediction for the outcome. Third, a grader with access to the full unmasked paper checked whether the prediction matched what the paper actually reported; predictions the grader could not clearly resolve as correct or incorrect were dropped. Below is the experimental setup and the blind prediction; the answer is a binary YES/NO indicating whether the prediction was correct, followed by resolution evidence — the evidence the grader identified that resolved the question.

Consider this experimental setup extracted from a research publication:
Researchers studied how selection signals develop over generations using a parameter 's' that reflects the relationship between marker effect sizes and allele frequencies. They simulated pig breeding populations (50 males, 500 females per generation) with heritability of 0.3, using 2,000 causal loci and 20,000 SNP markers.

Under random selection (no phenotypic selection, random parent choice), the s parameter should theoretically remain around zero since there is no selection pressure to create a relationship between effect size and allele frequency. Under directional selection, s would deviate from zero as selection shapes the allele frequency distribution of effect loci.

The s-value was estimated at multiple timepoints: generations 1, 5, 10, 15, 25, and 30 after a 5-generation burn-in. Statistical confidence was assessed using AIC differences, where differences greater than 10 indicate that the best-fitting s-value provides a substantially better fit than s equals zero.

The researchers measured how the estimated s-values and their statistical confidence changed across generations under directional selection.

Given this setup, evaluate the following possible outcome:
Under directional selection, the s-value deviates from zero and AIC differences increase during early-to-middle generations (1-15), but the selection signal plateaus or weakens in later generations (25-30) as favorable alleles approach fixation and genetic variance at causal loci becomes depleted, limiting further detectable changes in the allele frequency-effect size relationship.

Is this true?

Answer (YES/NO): NO